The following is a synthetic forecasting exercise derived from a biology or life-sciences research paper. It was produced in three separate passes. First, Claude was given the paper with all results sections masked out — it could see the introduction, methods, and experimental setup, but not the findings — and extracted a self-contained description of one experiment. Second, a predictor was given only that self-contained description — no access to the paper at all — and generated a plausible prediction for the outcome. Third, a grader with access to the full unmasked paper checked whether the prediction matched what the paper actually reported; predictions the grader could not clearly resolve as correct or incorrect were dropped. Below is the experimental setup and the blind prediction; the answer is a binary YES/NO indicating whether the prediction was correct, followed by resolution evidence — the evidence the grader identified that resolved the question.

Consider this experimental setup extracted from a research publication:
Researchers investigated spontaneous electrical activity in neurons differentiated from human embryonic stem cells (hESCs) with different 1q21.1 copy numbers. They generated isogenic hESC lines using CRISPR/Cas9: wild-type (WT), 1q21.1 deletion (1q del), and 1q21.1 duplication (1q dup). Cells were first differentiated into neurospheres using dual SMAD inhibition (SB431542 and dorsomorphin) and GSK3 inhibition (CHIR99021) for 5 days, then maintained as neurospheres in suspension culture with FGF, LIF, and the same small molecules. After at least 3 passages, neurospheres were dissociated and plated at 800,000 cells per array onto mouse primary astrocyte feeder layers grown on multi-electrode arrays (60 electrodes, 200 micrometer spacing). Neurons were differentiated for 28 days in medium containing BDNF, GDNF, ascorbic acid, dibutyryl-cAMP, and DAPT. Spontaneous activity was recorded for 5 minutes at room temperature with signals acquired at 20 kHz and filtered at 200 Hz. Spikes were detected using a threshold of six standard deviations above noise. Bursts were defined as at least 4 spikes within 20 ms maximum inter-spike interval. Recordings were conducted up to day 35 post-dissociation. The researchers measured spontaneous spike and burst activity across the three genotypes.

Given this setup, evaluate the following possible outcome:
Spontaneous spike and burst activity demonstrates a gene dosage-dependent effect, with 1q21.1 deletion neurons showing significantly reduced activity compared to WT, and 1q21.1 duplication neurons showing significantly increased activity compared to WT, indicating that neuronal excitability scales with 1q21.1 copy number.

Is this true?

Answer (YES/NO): NO